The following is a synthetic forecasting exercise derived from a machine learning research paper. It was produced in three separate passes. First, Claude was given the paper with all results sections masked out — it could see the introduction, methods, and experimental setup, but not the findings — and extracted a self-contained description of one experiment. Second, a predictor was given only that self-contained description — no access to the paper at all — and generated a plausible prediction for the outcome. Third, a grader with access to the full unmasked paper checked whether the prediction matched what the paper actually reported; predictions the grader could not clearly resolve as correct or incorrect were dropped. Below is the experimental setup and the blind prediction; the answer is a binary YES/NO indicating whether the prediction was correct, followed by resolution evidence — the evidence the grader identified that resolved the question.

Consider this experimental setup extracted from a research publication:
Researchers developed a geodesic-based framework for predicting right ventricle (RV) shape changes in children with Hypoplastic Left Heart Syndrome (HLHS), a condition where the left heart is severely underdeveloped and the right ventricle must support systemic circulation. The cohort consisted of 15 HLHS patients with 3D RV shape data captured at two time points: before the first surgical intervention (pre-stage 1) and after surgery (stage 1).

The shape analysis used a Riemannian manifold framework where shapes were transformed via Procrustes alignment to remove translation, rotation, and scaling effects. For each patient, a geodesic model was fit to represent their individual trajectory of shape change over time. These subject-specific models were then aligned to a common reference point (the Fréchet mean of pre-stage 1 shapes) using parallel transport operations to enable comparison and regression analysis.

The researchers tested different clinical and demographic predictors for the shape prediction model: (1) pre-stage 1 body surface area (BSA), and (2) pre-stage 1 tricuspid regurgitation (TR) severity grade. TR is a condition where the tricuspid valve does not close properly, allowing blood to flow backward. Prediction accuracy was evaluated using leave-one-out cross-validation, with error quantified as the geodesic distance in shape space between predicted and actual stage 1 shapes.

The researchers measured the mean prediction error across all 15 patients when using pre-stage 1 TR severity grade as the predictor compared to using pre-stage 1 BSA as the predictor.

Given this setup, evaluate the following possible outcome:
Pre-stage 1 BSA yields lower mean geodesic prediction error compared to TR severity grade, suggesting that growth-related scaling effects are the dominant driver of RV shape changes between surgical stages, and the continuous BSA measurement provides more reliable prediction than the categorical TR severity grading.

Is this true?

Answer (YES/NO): NO